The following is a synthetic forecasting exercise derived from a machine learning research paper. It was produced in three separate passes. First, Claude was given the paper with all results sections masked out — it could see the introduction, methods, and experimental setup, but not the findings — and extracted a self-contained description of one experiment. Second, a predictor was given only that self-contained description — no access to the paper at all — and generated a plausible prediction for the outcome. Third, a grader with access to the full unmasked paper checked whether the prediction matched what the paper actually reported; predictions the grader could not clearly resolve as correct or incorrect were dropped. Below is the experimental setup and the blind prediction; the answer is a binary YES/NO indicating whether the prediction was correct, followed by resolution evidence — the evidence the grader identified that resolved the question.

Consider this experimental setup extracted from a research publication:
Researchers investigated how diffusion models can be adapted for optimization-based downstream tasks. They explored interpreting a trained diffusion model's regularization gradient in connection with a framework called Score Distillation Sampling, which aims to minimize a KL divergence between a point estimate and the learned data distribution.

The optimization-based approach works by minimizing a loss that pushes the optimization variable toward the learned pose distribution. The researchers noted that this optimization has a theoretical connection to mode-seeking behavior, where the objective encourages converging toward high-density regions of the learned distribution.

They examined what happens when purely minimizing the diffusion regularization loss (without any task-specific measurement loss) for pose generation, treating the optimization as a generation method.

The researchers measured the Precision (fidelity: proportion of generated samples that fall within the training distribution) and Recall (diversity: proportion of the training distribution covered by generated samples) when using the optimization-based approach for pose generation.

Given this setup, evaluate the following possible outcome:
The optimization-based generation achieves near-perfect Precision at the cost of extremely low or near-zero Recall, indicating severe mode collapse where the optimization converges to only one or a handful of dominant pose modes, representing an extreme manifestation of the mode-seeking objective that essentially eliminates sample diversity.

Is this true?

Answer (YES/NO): NO